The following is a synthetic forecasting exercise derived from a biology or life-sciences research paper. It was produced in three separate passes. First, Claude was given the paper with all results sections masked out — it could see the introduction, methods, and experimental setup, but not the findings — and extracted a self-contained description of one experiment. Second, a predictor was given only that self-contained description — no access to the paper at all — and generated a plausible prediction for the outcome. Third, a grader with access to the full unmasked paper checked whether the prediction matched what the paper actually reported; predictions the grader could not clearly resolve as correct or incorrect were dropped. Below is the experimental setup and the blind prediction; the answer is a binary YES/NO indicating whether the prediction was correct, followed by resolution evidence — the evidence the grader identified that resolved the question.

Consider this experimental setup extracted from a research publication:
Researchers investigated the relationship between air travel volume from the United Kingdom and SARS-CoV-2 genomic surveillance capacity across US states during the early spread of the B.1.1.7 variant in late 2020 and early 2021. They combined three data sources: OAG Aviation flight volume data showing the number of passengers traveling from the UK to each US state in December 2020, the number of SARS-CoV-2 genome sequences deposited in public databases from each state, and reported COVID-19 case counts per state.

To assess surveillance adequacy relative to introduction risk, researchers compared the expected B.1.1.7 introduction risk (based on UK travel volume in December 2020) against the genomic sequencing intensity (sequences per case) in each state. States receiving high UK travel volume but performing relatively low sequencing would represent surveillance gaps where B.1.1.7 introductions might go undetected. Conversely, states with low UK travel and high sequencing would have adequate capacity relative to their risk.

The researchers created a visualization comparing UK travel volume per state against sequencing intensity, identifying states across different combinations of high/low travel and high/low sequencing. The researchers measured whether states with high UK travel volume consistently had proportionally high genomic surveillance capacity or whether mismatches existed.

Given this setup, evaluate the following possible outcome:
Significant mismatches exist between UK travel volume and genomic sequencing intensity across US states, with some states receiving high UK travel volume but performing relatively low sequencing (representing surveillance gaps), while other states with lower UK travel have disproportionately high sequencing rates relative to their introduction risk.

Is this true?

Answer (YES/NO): YES